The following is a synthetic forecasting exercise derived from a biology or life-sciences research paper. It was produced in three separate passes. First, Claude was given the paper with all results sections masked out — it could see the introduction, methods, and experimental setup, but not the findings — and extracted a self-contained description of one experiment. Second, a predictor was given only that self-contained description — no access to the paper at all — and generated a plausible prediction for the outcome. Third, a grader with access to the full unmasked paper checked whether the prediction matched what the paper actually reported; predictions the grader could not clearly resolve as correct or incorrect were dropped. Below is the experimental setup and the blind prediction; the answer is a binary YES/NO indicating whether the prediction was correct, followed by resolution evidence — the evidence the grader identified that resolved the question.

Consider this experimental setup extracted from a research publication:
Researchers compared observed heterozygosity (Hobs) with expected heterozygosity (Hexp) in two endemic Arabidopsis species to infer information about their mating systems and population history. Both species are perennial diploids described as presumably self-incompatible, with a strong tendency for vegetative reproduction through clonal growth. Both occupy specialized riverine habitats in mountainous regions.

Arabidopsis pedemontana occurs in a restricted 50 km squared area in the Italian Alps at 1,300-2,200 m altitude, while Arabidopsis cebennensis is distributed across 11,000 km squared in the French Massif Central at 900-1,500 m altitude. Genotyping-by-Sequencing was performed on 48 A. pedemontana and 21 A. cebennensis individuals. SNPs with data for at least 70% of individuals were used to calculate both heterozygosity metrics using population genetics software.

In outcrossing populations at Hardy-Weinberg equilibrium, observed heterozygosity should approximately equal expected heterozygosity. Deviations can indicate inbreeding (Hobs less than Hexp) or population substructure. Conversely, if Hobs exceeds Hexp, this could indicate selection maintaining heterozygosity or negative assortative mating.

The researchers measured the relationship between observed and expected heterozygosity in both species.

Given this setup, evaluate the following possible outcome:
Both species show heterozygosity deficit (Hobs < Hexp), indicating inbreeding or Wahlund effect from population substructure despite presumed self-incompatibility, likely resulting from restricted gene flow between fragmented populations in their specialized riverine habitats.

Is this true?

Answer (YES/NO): YES